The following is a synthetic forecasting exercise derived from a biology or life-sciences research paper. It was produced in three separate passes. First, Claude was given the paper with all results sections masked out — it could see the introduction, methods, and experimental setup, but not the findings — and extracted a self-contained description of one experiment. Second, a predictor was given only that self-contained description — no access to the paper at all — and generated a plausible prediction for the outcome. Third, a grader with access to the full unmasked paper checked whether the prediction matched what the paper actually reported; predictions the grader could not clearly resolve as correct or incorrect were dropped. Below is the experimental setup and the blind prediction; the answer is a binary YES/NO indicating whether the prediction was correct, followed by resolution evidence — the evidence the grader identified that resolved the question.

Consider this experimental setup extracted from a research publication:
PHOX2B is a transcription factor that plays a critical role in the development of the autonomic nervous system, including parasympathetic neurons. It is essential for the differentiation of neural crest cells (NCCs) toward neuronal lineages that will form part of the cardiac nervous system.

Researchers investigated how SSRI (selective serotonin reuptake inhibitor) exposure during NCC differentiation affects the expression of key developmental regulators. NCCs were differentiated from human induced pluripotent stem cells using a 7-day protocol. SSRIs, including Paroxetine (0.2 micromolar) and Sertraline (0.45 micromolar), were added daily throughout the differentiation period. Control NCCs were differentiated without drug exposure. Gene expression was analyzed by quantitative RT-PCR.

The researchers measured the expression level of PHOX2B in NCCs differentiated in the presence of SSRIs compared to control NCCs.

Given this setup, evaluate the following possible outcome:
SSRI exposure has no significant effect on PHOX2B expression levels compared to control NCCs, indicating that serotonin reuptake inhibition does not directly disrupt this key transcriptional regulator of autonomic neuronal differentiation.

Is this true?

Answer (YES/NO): NO